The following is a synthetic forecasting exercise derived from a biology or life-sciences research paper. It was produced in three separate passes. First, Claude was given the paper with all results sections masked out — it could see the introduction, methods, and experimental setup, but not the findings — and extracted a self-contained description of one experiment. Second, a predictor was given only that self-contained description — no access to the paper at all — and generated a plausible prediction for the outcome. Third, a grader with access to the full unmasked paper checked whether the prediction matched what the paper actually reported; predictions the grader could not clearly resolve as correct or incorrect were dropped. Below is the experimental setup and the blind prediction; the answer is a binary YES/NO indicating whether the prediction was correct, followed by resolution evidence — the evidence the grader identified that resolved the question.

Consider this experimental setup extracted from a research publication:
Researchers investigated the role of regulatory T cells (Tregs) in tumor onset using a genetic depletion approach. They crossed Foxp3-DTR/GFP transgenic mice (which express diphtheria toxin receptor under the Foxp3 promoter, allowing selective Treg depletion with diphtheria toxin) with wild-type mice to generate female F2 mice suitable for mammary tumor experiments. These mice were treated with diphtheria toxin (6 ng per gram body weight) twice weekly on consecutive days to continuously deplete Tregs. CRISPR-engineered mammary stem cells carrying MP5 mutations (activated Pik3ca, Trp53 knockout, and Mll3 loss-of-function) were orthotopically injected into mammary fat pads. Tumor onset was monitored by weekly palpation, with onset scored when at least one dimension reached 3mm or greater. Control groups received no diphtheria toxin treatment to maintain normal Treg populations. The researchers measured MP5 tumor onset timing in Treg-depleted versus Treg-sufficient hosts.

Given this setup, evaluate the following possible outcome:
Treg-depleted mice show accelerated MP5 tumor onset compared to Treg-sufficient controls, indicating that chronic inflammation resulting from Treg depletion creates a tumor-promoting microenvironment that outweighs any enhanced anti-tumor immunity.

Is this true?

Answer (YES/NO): NO